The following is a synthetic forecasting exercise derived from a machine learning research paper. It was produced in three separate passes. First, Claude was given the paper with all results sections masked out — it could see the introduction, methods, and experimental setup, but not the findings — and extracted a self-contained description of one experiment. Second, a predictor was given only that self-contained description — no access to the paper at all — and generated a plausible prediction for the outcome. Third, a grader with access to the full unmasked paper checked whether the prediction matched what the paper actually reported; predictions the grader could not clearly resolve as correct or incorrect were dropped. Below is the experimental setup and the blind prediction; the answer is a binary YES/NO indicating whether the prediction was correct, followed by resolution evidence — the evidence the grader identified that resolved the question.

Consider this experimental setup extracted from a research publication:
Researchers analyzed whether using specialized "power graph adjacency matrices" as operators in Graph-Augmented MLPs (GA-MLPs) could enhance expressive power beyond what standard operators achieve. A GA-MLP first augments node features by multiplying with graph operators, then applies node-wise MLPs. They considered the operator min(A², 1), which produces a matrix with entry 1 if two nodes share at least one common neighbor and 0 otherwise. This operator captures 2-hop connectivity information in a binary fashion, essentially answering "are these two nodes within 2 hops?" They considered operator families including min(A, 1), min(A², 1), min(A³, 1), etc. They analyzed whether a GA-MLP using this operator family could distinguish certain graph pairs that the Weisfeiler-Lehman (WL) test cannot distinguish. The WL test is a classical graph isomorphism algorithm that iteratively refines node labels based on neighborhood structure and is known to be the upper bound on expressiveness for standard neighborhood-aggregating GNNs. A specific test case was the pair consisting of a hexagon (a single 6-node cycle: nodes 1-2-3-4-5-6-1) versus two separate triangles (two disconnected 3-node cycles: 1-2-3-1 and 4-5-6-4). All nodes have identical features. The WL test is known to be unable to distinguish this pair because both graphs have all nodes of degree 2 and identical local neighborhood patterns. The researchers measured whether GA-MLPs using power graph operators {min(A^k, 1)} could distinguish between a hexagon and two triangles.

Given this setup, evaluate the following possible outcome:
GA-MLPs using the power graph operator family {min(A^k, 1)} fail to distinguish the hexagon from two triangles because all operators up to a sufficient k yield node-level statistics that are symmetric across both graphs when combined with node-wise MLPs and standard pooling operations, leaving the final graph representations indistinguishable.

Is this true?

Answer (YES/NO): NO